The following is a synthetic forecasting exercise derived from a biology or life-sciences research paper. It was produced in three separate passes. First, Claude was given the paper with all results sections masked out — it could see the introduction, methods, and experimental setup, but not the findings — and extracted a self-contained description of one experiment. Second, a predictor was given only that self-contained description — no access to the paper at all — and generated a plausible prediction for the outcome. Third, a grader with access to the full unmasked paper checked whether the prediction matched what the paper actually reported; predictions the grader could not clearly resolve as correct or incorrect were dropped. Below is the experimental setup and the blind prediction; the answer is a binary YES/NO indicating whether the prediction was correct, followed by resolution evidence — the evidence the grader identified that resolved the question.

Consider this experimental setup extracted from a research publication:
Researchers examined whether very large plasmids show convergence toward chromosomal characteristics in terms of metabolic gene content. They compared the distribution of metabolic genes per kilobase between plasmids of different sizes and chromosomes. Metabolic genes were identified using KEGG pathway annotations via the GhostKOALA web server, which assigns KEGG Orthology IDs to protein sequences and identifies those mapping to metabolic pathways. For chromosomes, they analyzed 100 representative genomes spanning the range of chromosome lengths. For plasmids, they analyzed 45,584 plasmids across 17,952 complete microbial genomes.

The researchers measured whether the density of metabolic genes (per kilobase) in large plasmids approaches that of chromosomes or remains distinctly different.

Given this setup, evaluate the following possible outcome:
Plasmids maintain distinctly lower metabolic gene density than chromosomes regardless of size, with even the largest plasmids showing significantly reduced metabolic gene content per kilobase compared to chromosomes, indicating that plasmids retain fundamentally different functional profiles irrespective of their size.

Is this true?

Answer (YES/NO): NO